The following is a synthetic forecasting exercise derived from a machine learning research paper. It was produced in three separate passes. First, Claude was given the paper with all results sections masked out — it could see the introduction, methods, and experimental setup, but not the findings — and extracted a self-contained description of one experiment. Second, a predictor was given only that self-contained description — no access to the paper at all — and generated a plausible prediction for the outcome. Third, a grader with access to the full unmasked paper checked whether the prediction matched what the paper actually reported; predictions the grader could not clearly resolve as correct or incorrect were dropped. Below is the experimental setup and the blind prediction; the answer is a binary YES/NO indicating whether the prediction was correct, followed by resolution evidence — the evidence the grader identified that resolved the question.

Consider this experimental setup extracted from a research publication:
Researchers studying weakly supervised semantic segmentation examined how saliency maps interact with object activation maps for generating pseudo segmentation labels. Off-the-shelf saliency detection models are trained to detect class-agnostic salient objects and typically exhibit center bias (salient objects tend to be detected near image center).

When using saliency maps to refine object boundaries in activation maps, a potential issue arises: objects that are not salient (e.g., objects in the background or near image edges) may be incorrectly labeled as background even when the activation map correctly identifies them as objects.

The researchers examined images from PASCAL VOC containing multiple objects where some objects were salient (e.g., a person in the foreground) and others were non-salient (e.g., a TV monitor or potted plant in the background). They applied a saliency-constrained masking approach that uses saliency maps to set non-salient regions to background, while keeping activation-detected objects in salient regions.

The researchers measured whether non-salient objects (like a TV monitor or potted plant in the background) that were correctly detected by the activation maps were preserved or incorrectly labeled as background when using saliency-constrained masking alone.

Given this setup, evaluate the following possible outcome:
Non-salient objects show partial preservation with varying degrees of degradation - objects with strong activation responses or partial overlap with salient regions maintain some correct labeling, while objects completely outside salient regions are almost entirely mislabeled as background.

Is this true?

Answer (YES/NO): NO